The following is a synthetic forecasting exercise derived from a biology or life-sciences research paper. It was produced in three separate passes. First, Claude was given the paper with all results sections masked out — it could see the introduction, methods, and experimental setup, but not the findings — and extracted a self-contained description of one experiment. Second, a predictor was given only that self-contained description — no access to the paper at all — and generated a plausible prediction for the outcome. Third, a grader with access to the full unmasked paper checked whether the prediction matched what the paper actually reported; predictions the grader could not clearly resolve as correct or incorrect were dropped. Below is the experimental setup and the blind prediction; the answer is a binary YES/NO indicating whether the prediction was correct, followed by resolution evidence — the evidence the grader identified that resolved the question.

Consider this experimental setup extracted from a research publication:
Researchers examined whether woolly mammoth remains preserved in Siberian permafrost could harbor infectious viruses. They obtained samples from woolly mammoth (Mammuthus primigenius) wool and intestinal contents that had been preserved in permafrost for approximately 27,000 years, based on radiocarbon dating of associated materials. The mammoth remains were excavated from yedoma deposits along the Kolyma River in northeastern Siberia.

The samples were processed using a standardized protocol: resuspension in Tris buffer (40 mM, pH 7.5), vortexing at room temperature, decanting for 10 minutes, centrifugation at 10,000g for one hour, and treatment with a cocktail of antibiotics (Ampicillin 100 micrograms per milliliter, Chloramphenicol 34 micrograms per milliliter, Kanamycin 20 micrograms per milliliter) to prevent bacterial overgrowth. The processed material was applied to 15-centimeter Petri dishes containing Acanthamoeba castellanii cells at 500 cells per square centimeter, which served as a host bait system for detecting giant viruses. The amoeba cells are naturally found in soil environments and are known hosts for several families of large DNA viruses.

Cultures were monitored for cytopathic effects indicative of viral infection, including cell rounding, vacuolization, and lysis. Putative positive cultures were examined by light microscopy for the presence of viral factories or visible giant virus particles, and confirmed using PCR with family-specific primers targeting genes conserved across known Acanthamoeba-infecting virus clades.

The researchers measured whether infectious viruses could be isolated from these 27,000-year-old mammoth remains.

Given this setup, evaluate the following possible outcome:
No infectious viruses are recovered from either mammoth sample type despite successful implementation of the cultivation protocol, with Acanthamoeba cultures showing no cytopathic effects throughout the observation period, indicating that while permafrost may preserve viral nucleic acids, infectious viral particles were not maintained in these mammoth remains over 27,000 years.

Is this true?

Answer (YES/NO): NO